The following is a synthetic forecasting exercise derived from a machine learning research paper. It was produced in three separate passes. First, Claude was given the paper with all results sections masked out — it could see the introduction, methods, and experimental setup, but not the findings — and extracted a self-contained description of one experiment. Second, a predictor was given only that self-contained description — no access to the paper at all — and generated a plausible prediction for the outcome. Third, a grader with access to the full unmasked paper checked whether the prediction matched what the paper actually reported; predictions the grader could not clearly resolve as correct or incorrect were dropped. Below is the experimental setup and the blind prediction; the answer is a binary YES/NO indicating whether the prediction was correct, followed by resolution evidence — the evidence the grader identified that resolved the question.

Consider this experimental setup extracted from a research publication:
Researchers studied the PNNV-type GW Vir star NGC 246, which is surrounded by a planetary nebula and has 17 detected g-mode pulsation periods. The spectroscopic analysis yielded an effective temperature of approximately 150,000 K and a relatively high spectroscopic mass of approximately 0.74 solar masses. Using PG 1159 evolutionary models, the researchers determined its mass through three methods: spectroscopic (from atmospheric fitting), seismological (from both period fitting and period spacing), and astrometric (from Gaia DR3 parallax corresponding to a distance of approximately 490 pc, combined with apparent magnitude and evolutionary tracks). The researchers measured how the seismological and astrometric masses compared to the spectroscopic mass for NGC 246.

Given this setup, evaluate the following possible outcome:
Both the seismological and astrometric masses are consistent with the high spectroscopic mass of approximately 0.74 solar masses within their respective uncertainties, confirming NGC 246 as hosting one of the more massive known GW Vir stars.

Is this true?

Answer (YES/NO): NO